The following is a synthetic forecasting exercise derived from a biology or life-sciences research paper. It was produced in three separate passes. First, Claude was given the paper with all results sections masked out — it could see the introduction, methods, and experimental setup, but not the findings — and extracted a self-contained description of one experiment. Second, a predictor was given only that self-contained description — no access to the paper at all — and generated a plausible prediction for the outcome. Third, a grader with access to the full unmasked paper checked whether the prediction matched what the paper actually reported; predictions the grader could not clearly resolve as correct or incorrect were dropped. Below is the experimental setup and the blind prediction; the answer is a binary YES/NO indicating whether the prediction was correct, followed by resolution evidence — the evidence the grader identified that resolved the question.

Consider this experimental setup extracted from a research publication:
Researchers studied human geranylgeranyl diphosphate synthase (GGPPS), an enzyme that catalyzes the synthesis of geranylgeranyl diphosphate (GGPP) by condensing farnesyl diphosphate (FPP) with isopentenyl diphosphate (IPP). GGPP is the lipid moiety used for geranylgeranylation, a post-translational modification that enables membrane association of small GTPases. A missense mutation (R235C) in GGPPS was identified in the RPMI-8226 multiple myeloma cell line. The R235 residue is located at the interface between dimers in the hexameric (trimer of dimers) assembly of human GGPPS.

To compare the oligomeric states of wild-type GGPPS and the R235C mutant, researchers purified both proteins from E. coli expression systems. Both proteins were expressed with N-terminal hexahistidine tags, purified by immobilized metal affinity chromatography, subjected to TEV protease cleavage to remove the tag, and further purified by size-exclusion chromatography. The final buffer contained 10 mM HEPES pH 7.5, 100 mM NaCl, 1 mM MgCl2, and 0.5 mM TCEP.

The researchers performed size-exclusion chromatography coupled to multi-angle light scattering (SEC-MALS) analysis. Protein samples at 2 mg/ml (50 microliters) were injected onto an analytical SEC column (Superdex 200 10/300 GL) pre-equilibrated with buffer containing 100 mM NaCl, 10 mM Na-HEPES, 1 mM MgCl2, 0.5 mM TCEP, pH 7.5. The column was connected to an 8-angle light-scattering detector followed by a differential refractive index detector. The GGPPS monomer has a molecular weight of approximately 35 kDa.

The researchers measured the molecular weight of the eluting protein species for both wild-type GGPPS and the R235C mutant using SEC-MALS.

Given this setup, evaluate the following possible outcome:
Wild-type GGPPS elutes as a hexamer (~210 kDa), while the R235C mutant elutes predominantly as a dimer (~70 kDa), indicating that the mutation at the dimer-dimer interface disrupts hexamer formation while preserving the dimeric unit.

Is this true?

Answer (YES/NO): NO